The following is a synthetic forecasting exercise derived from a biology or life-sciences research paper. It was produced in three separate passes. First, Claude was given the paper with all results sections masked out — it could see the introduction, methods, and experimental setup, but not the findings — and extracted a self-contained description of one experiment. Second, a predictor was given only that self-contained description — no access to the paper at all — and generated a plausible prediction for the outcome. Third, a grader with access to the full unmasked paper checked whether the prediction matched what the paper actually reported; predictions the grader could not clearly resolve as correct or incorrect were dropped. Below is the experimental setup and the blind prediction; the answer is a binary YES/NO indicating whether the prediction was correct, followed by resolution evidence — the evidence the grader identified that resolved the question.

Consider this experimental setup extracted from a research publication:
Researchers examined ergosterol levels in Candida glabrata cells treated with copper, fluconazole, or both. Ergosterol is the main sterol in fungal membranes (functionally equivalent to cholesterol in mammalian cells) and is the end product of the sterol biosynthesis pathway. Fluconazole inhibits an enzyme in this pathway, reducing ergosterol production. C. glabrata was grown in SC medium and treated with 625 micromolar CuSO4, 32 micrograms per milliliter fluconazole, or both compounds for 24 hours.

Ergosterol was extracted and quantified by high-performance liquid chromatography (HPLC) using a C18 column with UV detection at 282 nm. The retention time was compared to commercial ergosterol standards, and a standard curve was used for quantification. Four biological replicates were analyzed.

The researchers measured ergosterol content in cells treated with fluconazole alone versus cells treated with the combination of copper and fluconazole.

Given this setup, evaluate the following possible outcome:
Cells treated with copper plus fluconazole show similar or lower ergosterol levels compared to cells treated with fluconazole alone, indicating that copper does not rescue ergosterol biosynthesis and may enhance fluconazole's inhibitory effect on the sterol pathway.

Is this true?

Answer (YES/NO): NO